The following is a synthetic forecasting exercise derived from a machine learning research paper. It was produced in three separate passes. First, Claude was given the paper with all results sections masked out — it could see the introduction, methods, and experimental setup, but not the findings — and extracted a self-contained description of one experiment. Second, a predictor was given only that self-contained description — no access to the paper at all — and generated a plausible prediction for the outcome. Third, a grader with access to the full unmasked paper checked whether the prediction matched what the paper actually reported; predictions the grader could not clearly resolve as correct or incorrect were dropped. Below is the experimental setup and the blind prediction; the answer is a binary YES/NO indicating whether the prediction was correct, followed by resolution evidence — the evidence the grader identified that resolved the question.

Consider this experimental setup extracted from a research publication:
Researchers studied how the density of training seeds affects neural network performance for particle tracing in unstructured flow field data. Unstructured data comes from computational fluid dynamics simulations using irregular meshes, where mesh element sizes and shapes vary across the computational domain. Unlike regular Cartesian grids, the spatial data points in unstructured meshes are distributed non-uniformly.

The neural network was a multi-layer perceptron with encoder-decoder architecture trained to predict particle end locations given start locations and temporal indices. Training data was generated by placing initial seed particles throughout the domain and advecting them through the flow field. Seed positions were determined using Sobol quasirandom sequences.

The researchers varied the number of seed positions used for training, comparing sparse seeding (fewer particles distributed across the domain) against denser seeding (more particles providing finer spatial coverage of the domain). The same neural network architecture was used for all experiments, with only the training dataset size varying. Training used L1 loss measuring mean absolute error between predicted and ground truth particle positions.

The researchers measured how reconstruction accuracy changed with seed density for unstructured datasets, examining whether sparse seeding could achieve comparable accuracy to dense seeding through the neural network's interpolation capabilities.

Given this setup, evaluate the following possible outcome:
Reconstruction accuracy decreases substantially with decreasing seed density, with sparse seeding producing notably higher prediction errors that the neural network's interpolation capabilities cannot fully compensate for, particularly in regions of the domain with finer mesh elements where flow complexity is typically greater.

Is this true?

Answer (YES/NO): NO